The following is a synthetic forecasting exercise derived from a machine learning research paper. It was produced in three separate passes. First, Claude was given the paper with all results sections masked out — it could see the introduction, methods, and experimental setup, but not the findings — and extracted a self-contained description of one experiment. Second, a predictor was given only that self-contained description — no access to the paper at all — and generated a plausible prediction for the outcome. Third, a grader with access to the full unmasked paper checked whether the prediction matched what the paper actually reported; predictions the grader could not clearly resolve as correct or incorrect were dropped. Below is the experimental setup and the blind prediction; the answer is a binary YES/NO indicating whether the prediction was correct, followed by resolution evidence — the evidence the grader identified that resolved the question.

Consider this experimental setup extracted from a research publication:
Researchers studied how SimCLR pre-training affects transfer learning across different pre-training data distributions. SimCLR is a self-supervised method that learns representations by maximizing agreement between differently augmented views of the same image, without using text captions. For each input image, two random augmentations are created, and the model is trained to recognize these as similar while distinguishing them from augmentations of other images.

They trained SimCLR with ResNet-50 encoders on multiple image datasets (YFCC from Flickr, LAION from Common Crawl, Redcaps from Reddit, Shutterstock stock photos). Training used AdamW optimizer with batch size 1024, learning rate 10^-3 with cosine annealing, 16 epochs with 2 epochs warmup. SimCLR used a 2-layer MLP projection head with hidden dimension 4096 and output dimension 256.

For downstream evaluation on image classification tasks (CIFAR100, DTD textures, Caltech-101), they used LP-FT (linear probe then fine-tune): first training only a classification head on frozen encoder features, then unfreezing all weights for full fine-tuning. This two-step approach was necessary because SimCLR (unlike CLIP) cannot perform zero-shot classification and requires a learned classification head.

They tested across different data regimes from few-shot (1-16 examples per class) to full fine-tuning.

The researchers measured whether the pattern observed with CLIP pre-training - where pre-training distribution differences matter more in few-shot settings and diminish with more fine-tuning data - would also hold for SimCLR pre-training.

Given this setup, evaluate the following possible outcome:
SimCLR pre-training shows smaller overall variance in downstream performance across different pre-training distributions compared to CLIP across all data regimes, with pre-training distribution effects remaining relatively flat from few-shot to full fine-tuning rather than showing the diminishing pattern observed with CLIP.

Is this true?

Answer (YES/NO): NO